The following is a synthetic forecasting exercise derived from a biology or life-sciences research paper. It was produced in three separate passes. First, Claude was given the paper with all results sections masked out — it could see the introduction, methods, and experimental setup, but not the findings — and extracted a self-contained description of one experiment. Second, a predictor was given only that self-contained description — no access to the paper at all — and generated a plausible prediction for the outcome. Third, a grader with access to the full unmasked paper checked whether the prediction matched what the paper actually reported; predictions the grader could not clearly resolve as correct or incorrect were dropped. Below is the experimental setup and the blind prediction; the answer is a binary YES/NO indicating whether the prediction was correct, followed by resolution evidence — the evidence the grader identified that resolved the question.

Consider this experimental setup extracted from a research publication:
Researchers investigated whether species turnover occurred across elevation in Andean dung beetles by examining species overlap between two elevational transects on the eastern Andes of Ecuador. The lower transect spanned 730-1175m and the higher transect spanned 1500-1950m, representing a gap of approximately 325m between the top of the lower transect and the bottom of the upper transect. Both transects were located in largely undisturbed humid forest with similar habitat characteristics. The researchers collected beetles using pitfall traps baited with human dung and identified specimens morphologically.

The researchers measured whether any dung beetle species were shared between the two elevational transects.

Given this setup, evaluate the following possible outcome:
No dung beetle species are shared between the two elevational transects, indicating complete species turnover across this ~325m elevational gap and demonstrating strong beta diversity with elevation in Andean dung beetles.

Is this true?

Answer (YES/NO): YES